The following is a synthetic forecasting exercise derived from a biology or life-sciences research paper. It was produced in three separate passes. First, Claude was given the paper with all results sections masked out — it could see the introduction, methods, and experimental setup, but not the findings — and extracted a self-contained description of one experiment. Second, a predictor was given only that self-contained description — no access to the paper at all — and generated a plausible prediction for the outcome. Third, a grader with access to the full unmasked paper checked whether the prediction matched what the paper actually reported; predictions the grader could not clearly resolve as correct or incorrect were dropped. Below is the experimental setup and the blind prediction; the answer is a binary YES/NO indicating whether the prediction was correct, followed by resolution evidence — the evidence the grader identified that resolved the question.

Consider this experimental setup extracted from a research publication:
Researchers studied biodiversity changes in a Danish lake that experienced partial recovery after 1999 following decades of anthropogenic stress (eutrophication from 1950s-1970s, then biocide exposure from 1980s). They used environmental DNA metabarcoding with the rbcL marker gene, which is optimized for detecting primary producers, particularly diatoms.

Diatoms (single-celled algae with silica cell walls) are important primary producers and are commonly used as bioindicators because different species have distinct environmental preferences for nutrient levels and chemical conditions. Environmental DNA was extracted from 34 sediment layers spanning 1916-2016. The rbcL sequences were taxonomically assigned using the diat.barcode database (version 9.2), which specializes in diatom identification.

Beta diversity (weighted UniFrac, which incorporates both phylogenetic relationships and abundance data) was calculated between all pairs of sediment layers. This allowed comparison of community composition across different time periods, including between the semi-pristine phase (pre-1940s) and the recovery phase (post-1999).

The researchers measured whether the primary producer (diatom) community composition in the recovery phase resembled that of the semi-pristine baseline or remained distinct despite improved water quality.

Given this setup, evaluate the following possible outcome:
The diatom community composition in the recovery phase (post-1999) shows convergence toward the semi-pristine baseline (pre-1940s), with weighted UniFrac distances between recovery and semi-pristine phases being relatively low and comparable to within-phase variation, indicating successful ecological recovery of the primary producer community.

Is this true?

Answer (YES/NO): NO